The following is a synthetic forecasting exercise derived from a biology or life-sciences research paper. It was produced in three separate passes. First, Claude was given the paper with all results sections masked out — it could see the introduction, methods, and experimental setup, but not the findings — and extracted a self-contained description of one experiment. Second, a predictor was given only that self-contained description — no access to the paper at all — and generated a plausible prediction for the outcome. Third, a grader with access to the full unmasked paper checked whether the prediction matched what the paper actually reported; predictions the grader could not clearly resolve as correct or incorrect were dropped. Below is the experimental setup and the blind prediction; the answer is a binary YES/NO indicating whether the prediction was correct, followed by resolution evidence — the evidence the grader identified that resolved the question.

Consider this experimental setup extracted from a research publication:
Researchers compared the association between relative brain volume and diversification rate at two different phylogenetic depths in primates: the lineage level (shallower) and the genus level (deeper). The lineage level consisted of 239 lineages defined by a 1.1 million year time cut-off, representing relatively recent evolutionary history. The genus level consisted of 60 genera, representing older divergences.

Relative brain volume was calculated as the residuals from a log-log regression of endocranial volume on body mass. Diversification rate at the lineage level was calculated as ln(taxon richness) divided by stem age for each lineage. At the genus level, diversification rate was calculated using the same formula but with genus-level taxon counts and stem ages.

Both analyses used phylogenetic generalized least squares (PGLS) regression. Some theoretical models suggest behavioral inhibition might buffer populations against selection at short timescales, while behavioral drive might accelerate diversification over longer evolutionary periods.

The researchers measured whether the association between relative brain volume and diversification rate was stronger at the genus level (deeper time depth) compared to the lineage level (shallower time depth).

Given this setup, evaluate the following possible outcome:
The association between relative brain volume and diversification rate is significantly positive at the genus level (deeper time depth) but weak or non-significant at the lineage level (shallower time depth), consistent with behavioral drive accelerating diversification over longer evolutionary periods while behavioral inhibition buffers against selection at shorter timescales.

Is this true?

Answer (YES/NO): NO